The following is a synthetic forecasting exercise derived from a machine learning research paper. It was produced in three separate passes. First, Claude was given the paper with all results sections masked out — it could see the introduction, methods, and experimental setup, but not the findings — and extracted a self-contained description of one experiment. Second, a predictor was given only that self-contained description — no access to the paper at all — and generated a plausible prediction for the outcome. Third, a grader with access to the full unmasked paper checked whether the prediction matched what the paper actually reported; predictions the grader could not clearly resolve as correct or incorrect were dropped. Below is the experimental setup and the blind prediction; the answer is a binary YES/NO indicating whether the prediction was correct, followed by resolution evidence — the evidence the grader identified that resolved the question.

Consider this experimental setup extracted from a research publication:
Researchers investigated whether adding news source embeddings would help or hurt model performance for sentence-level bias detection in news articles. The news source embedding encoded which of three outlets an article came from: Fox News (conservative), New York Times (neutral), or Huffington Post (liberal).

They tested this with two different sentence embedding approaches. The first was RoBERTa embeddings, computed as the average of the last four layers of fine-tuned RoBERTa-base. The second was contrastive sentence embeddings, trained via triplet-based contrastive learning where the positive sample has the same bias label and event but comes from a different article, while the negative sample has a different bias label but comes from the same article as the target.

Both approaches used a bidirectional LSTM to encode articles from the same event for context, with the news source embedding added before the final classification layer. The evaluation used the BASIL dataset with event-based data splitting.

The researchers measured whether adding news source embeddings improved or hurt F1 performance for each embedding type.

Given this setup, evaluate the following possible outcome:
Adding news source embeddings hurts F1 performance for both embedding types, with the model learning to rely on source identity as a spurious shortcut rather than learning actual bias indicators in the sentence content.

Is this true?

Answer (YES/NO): NO